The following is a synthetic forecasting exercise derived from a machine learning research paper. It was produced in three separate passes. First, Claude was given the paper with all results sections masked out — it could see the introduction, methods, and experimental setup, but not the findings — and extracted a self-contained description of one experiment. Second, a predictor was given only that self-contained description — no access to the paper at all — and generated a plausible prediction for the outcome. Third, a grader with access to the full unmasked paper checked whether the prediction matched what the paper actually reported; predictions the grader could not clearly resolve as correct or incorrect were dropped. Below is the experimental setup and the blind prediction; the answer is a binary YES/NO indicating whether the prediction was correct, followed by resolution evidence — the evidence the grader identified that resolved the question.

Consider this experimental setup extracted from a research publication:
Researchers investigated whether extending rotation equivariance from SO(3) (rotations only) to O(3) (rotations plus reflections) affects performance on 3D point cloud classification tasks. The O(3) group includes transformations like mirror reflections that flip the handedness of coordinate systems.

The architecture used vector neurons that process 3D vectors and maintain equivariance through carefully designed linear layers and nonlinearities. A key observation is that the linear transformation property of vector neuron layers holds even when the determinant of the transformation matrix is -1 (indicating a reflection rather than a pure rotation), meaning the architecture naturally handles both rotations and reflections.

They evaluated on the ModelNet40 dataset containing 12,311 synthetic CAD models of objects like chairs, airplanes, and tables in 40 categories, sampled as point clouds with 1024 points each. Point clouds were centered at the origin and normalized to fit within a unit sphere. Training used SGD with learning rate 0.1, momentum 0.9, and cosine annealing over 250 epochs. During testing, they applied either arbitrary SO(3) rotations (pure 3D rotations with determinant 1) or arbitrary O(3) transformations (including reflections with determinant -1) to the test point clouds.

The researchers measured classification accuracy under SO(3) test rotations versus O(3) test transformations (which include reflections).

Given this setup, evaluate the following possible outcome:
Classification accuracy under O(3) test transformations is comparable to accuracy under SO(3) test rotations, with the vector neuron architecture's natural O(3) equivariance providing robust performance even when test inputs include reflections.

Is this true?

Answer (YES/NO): YES